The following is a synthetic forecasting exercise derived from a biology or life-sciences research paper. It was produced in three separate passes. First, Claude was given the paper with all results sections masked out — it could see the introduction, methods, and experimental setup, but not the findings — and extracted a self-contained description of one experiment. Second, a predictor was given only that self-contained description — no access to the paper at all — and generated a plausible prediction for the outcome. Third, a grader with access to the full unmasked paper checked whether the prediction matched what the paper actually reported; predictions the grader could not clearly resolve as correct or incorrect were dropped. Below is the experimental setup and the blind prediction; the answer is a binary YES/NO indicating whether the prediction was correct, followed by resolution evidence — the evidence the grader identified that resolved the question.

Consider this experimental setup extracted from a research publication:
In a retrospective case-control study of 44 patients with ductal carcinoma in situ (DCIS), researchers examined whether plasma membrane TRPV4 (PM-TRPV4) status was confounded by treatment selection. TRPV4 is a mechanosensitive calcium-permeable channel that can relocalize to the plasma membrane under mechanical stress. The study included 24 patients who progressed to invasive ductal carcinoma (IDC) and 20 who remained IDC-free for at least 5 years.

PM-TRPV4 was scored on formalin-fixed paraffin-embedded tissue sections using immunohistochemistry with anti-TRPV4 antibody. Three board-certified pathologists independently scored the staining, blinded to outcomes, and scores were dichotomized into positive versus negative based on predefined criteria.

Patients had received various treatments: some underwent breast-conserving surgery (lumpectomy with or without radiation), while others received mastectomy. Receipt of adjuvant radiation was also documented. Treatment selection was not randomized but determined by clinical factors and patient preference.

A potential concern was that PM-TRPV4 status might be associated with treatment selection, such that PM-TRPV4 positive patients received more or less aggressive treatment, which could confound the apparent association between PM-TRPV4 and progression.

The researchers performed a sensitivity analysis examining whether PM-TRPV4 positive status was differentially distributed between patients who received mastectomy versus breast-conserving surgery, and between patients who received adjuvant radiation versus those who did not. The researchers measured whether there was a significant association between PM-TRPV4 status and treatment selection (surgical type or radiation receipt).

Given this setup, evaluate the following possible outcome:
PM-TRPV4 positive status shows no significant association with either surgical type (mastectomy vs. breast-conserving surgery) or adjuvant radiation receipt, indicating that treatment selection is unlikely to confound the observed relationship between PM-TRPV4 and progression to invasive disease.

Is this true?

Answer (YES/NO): YES